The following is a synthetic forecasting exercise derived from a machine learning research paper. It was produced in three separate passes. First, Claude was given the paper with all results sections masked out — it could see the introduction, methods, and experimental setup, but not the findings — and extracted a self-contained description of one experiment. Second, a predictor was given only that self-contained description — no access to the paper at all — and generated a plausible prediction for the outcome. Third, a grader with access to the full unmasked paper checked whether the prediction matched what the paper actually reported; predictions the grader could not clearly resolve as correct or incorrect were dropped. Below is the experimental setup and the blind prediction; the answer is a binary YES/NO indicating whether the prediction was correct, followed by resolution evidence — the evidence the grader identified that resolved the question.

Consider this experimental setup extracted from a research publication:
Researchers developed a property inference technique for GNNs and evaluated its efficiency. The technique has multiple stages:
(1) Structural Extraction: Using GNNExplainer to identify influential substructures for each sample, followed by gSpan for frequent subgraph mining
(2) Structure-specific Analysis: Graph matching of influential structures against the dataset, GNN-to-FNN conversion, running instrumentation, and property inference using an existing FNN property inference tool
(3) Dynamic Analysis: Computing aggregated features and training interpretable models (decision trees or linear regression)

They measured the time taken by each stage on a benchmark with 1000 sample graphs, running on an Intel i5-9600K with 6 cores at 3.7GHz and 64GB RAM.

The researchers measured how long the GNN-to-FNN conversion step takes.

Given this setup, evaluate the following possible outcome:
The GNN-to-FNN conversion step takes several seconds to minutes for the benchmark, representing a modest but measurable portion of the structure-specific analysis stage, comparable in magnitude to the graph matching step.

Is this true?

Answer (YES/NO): NO